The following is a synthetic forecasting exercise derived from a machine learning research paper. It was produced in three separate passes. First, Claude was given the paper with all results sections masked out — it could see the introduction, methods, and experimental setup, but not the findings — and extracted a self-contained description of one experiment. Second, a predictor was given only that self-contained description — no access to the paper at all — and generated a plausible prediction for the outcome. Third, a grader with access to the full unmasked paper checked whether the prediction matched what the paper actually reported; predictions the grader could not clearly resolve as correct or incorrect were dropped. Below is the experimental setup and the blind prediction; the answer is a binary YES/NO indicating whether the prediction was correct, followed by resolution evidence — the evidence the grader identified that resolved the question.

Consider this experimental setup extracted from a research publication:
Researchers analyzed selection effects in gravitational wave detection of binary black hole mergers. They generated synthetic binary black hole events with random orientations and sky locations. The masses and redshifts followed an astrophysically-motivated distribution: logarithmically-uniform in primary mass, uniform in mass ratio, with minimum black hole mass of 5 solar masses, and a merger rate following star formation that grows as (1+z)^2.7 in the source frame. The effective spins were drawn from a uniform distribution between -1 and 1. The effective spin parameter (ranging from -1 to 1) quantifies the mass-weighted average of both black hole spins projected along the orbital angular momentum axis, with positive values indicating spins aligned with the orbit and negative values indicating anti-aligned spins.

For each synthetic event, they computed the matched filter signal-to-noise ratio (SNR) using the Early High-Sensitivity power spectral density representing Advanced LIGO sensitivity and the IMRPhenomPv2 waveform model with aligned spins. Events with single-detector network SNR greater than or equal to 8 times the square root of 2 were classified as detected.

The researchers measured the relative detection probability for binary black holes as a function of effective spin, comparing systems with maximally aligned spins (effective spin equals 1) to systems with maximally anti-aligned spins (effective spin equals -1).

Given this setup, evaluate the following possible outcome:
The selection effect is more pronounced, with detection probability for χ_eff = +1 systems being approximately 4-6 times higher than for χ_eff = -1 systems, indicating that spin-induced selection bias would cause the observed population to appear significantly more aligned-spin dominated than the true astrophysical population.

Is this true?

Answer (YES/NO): YES